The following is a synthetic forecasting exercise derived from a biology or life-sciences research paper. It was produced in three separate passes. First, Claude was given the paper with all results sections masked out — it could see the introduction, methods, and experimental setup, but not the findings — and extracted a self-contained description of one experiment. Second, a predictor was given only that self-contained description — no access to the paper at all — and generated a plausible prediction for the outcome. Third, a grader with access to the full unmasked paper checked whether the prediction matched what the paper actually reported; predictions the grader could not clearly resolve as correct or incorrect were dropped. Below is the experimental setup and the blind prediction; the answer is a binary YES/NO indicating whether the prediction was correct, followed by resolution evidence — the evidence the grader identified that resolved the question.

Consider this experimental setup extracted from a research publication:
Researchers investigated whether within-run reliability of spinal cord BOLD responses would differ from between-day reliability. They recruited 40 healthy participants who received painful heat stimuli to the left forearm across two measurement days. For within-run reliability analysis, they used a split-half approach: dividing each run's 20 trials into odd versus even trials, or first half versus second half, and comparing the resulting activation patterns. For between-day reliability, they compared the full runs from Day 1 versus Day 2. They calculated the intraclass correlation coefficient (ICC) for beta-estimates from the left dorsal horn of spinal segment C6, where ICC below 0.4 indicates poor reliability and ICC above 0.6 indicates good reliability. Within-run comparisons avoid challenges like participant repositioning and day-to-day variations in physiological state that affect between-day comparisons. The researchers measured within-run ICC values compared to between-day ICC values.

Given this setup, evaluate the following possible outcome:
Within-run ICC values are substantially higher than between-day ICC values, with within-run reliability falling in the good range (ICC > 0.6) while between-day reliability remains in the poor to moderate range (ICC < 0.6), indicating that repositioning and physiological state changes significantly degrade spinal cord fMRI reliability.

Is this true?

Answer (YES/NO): NO